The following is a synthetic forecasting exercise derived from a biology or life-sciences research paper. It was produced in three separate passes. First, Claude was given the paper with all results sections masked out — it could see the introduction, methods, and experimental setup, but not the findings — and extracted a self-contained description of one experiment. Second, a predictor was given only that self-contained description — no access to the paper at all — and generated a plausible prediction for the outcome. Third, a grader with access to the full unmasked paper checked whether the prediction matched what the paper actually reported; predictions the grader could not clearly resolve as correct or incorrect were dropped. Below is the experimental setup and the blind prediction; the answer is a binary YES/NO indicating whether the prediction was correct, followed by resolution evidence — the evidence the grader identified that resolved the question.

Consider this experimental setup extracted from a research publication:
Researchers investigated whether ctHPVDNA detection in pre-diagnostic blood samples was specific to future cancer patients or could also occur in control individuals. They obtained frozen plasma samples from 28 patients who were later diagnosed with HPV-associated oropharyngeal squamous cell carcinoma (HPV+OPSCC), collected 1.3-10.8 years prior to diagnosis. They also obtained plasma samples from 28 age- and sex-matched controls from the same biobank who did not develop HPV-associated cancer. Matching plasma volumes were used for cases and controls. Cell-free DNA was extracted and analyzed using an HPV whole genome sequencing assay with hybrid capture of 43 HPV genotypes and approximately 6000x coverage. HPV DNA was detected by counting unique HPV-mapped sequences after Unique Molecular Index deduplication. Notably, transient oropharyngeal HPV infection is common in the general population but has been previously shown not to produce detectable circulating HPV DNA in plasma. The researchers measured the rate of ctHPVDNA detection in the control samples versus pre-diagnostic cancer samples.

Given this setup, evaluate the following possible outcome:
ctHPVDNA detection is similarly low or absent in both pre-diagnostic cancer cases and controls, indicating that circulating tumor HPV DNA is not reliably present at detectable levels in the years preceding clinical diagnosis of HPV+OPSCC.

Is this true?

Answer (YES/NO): NO